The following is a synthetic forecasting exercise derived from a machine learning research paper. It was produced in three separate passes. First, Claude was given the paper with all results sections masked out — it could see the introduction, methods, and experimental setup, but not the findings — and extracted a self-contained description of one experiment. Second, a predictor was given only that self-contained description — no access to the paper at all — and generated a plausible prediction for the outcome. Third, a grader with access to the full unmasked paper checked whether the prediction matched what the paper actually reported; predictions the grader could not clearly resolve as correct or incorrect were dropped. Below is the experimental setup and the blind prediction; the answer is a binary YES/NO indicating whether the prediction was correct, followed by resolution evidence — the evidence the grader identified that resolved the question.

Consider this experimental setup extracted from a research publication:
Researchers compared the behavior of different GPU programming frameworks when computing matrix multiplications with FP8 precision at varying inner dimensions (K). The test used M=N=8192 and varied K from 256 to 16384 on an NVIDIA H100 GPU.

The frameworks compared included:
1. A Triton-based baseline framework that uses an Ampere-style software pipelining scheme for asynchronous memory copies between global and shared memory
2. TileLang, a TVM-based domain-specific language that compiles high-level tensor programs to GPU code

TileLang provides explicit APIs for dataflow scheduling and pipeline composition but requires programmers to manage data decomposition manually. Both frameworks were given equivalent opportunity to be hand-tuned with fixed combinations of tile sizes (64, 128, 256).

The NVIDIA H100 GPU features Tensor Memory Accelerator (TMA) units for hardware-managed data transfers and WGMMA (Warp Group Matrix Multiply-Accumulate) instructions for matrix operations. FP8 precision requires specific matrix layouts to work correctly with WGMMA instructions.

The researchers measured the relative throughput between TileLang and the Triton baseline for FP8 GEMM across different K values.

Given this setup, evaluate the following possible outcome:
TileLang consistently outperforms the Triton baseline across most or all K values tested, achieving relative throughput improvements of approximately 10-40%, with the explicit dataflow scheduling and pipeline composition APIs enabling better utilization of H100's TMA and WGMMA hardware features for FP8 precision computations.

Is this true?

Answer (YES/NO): NO